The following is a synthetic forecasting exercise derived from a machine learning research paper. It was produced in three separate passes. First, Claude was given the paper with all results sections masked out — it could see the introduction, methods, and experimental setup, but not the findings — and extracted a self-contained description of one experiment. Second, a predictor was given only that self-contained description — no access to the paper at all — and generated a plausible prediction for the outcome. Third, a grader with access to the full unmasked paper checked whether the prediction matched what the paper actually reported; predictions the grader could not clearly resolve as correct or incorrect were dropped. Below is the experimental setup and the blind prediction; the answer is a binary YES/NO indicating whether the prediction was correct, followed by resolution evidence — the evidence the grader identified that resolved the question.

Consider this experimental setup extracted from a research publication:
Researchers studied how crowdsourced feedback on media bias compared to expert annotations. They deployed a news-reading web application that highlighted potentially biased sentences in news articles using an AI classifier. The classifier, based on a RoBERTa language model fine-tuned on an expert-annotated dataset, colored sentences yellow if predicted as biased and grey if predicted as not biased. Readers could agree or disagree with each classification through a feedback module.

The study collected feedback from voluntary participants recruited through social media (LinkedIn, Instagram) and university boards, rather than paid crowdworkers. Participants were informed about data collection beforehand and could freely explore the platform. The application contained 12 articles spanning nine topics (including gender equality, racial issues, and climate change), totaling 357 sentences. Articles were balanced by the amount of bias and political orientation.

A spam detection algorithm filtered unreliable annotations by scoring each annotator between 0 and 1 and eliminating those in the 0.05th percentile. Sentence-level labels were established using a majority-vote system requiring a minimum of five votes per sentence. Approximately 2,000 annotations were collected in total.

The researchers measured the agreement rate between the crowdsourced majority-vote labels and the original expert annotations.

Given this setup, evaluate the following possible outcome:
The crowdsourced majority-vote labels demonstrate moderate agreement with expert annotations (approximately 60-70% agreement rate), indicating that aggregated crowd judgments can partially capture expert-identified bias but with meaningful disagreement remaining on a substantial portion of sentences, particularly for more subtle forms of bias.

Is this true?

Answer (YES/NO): NO